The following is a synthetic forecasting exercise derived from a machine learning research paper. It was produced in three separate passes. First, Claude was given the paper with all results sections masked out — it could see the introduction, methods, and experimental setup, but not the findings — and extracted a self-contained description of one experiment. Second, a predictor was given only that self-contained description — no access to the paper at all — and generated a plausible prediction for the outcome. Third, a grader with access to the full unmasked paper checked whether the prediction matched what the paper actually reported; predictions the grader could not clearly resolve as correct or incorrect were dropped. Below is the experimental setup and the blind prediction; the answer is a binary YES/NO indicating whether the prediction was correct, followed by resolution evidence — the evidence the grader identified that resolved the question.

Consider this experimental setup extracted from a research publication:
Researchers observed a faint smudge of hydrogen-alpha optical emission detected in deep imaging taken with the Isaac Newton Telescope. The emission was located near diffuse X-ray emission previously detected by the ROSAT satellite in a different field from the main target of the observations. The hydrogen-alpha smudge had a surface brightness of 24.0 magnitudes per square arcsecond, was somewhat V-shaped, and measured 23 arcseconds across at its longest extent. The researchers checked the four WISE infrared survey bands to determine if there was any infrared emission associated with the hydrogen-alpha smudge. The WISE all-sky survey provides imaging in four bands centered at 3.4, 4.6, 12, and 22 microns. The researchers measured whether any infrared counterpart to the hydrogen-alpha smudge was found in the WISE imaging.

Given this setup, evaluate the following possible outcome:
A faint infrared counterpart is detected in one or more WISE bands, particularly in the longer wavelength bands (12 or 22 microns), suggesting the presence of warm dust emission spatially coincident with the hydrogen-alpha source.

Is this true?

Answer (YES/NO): NO